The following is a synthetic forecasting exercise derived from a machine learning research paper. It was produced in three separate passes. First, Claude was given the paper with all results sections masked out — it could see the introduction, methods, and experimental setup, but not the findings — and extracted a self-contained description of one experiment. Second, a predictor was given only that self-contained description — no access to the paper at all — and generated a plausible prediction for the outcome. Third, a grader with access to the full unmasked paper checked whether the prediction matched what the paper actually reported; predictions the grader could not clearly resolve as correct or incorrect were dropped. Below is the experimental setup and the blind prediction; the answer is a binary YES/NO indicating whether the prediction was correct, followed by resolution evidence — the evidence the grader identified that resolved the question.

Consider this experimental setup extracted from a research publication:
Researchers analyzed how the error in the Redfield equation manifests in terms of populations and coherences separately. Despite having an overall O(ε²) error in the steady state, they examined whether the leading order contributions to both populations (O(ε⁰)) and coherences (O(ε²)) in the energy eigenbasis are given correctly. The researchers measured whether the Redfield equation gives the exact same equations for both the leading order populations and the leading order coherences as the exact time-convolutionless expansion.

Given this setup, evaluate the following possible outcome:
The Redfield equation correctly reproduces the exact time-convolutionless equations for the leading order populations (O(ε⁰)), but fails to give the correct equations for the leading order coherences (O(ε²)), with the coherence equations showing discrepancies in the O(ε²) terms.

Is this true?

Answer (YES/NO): NO